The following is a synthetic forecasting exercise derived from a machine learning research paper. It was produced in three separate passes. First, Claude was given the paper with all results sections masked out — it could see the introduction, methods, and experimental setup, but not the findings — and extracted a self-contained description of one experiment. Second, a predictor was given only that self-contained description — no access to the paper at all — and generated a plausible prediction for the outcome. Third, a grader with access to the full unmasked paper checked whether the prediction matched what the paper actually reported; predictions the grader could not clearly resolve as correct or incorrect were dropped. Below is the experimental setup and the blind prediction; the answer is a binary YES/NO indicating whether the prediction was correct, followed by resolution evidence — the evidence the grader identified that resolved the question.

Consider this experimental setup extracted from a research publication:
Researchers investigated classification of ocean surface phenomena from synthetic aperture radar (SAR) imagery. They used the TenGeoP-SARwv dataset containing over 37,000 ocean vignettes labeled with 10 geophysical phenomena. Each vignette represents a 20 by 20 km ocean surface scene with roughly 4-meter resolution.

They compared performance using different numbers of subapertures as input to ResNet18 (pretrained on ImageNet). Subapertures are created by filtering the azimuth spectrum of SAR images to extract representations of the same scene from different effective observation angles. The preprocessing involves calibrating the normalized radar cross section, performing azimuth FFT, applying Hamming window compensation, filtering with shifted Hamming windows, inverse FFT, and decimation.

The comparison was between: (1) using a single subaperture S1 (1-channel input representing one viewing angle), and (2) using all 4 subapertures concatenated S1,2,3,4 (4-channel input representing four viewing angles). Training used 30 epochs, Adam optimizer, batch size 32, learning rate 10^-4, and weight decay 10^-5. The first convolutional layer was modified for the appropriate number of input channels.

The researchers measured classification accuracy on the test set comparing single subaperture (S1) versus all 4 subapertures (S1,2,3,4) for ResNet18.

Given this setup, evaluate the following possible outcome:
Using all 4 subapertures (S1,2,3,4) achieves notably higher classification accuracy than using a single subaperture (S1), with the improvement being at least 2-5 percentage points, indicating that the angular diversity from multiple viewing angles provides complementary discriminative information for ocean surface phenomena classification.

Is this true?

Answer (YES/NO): YES